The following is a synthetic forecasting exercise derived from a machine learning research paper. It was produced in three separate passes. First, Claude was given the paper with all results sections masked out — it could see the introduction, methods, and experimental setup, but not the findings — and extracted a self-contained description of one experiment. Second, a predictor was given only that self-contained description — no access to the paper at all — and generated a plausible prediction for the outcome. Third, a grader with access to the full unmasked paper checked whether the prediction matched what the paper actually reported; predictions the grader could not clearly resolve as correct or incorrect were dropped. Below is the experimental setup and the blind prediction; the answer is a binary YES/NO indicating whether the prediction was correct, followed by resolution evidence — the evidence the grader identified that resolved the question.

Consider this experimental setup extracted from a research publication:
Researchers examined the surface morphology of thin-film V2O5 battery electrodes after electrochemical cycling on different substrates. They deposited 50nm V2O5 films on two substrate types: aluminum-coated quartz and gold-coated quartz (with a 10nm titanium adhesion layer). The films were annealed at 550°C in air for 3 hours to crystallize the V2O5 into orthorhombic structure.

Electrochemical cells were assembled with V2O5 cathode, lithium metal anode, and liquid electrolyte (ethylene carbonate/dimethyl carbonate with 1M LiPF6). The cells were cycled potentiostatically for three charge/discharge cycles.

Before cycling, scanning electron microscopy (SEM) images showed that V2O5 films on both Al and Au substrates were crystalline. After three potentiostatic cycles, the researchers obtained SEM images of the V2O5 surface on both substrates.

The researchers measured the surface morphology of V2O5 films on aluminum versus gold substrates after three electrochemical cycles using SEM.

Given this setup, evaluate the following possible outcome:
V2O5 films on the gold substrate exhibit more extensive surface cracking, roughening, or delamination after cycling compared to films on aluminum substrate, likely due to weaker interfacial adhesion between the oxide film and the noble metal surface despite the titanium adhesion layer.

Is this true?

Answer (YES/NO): NO